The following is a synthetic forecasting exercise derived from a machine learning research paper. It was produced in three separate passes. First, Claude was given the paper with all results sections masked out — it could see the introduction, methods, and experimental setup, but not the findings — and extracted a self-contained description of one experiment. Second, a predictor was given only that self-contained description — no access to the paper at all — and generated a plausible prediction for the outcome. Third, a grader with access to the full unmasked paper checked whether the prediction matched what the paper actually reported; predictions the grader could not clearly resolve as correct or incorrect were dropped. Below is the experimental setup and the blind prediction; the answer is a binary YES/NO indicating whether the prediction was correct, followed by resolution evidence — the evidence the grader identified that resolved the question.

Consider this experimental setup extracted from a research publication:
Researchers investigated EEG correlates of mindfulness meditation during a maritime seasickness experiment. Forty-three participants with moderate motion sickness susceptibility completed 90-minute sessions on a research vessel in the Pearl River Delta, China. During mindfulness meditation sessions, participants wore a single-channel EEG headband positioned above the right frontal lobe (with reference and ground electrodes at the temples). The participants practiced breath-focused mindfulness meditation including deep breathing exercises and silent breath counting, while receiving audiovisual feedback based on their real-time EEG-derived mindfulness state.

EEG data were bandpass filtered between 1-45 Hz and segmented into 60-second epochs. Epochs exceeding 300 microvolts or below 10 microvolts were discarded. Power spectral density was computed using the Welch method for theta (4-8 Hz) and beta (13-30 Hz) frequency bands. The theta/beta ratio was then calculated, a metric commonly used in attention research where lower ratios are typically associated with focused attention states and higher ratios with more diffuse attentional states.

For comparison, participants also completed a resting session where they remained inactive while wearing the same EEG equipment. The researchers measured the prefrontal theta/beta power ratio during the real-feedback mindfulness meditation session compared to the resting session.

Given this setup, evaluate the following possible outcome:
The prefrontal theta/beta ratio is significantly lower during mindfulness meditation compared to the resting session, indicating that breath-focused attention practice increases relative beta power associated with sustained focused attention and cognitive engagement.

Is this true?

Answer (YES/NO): YES